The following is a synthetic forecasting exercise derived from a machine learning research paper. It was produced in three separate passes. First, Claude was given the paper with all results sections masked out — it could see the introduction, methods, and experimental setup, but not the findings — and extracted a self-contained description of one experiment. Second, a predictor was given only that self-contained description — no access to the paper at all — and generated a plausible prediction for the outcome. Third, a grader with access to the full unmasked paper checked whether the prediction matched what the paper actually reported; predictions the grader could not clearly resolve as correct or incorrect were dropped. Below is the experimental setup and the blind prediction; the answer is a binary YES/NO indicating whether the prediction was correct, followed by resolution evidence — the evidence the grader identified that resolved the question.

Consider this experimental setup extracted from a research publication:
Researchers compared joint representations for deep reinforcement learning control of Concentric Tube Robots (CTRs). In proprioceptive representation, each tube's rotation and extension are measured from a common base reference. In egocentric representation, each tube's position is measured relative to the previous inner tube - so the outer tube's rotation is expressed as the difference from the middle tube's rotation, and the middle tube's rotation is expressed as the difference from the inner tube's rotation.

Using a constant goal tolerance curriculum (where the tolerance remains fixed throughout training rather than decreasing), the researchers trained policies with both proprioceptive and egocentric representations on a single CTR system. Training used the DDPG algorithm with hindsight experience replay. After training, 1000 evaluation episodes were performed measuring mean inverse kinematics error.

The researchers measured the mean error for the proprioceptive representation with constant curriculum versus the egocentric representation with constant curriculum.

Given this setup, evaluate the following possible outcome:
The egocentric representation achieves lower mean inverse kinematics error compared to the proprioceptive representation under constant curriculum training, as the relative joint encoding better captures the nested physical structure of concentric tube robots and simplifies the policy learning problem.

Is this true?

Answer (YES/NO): YES